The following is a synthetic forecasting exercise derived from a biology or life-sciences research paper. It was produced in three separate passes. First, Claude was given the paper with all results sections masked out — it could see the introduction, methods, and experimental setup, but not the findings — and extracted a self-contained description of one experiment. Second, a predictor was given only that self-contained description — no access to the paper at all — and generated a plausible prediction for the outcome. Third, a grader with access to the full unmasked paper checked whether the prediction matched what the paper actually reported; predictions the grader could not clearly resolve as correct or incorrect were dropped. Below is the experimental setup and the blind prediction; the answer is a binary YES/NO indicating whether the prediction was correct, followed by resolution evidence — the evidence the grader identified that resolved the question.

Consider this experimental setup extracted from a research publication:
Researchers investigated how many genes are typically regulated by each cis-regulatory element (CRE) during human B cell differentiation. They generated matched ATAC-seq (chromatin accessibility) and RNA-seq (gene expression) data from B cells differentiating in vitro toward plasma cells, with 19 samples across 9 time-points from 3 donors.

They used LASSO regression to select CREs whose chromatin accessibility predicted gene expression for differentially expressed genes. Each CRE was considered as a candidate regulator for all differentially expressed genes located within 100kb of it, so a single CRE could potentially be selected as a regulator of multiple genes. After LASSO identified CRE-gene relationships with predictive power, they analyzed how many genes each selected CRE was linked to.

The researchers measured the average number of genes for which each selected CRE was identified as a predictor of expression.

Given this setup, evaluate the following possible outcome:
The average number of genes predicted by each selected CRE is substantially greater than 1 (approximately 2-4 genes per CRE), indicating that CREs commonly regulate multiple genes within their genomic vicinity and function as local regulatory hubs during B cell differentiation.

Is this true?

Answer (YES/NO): NO